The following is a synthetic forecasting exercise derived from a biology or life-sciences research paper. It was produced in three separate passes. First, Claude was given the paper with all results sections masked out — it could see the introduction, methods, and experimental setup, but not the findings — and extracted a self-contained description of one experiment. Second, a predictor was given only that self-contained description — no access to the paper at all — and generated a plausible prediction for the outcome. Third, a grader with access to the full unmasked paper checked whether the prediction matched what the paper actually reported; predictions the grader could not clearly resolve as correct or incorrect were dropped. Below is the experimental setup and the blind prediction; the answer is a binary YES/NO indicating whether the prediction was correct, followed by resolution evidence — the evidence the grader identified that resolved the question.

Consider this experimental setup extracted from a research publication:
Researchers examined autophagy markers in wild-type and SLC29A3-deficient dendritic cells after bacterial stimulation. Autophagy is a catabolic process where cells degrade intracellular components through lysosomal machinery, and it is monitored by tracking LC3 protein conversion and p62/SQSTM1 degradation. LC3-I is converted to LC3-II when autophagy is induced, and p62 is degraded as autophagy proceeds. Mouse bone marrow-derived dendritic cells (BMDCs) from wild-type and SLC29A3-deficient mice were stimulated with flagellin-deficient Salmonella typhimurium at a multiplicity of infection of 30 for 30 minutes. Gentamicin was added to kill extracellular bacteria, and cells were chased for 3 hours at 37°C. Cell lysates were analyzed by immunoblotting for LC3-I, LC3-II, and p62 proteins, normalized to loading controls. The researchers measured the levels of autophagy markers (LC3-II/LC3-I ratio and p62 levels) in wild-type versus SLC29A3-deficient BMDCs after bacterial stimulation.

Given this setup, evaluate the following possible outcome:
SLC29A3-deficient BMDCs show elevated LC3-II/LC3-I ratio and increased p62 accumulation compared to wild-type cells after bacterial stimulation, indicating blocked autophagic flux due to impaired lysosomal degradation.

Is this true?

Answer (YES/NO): NO